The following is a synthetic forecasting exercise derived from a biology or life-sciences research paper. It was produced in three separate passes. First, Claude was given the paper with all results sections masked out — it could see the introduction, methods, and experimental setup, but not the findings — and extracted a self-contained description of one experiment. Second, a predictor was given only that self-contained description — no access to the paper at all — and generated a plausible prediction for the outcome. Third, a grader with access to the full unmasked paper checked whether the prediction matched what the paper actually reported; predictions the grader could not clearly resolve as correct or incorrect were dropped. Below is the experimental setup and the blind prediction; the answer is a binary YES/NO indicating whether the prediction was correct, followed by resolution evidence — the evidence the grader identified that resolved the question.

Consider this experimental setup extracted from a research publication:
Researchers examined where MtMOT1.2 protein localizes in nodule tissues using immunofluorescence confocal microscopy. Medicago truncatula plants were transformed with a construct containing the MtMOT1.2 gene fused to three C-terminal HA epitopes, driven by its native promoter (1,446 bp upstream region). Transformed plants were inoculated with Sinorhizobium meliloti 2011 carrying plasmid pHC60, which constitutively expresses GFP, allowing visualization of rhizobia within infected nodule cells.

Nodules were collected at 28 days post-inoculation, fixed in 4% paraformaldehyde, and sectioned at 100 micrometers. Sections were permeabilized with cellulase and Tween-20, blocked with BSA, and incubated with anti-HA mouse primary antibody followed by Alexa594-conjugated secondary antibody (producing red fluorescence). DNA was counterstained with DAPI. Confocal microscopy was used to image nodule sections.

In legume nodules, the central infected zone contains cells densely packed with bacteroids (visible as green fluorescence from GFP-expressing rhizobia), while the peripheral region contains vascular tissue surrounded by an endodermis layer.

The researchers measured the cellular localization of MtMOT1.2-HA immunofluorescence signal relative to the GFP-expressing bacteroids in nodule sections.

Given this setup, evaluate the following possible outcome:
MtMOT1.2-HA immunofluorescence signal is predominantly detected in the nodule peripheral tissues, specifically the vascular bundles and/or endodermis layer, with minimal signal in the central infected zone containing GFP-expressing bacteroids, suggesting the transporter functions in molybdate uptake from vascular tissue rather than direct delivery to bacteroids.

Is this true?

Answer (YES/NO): YES